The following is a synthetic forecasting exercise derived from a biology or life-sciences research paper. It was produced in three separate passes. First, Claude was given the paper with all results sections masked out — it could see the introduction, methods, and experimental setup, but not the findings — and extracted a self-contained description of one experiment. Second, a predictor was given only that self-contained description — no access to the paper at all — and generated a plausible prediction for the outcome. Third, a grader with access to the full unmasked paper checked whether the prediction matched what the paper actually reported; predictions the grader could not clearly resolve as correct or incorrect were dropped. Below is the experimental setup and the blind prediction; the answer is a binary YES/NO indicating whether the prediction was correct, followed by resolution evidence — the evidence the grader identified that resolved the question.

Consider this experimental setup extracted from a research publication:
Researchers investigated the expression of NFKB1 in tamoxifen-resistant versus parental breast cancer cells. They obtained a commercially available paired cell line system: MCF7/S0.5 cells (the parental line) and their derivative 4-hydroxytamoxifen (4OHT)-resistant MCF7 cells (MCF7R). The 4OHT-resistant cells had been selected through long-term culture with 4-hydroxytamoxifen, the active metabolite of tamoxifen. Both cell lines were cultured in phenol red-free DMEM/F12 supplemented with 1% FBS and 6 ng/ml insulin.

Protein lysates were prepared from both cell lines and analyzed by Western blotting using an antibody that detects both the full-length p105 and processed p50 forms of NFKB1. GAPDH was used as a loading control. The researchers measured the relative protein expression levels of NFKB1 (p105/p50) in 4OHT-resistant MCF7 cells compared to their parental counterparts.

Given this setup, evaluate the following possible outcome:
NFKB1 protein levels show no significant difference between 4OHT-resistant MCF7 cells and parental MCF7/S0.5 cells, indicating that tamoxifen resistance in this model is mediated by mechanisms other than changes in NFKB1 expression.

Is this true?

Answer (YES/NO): NO